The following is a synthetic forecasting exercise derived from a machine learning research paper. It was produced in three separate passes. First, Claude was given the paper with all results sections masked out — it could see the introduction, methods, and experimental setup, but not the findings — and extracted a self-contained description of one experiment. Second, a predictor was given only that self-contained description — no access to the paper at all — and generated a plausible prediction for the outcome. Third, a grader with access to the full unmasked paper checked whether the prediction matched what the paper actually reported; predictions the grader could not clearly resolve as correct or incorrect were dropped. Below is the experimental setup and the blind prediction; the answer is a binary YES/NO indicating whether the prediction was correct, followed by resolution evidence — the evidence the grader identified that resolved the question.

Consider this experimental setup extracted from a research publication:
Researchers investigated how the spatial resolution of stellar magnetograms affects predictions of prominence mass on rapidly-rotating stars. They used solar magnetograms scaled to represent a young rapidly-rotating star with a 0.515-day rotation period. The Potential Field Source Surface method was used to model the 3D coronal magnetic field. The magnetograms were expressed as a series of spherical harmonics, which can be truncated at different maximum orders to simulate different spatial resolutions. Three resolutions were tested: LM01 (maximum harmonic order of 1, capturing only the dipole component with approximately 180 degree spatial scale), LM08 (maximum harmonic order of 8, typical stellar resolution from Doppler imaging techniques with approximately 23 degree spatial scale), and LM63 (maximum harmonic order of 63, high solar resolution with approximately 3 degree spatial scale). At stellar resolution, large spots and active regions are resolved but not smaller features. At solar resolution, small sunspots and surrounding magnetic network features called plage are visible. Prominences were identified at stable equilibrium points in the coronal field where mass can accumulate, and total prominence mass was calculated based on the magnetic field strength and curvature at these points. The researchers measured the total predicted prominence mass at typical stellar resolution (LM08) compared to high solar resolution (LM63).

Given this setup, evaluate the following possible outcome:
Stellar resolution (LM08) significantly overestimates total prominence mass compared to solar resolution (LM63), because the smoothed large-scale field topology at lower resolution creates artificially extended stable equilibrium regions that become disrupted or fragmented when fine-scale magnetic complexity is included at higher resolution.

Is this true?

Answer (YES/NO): NO